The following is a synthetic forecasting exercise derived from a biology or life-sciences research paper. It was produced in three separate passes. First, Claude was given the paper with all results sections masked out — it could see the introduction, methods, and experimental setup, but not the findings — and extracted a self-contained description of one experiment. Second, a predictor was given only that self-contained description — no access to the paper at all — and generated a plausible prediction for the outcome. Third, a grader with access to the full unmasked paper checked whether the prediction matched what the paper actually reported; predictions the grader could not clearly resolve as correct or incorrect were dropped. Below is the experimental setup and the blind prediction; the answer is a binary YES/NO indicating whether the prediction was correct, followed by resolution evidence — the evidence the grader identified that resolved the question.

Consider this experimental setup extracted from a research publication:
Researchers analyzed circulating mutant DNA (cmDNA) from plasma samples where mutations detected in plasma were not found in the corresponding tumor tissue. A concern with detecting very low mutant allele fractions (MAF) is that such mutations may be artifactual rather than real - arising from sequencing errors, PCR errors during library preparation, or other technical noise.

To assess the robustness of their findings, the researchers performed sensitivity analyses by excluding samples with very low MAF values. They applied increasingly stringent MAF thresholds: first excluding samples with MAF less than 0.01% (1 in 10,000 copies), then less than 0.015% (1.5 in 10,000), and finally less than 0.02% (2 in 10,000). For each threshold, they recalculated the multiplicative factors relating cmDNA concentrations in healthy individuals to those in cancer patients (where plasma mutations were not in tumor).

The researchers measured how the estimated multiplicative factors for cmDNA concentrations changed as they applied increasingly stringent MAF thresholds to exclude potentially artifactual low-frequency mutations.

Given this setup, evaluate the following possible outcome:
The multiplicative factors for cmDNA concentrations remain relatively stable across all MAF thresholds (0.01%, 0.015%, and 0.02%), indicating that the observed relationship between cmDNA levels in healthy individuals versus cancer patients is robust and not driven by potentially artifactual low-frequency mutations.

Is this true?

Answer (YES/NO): YES